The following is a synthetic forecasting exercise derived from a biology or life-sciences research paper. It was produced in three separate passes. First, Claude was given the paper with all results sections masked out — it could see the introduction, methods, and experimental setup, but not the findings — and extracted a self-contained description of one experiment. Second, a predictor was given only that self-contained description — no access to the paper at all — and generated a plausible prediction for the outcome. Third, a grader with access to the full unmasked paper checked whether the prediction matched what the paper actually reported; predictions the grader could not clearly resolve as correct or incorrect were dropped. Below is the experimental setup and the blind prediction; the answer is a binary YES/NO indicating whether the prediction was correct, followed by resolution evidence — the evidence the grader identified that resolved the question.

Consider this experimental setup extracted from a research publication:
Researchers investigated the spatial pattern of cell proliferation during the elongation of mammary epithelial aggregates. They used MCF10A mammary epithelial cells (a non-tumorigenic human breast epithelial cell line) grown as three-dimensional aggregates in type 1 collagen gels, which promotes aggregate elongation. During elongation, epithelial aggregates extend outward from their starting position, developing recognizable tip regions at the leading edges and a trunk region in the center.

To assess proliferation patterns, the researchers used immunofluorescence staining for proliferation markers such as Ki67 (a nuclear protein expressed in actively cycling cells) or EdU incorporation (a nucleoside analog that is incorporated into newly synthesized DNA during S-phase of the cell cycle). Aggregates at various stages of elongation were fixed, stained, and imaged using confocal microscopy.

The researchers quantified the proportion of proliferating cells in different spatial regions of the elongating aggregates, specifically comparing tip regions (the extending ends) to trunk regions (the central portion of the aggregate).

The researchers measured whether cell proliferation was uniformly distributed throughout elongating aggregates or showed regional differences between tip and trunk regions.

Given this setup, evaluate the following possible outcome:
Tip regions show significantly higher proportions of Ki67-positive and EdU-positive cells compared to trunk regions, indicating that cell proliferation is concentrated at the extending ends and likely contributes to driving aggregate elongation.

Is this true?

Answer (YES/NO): YES